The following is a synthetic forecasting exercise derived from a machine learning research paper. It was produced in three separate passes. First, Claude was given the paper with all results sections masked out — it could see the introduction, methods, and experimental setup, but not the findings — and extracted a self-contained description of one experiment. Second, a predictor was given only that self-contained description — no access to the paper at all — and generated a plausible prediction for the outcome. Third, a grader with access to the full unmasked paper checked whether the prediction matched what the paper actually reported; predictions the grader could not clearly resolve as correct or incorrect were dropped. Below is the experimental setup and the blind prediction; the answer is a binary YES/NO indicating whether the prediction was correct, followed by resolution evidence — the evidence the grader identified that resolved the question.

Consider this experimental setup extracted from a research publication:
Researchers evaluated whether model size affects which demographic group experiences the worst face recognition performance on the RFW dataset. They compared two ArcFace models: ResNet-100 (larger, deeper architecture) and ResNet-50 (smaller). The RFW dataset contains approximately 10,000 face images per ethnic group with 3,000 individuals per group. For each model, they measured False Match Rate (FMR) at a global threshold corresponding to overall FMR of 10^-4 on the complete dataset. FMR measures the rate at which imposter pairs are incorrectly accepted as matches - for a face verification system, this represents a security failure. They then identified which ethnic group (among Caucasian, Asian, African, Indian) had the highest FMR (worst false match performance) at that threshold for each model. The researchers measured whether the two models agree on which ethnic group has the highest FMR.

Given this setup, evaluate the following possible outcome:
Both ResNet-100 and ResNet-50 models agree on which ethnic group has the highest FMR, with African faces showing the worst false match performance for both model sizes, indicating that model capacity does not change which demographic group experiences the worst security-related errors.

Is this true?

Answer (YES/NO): YES